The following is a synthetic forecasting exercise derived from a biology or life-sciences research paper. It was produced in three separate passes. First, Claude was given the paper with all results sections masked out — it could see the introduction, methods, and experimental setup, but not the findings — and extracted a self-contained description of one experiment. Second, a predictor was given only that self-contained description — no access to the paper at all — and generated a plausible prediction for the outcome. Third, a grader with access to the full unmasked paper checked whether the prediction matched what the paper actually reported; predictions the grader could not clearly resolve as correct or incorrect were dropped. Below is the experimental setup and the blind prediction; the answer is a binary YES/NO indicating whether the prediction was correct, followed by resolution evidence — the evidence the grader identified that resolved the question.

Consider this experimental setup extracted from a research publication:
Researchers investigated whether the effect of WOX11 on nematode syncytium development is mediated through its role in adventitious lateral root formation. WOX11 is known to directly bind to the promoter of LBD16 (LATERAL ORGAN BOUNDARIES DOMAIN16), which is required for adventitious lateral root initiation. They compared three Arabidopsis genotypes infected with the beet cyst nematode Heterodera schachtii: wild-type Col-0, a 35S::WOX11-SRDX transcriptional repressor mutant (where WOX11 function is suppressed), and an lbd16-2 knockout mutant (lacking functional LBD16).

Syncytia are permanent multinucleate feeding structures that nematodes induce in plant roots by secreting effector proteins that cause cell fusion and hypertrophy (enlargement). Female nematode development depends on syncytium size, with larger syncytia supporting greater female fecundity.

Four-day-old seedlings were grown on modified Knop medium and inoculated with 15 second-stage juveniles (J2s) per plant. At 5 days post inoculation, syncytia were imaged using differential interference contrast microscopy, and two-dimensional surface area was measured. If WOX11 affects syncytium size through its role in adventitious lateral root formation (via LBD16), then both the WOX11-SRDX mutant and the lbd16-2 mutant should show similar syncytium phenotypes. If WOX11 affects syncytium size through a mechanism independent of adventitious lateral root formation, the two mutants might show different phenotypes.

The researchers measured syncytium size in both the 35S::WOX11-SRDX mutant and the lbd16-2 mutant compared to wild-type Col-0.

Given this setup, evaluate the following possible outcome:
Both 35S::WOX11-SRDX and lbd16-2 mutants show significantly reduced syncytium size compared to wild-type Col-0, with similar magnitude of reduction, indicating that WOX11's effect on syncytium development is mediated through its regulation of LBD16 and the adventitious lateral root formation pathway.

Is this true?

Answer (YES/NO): NO